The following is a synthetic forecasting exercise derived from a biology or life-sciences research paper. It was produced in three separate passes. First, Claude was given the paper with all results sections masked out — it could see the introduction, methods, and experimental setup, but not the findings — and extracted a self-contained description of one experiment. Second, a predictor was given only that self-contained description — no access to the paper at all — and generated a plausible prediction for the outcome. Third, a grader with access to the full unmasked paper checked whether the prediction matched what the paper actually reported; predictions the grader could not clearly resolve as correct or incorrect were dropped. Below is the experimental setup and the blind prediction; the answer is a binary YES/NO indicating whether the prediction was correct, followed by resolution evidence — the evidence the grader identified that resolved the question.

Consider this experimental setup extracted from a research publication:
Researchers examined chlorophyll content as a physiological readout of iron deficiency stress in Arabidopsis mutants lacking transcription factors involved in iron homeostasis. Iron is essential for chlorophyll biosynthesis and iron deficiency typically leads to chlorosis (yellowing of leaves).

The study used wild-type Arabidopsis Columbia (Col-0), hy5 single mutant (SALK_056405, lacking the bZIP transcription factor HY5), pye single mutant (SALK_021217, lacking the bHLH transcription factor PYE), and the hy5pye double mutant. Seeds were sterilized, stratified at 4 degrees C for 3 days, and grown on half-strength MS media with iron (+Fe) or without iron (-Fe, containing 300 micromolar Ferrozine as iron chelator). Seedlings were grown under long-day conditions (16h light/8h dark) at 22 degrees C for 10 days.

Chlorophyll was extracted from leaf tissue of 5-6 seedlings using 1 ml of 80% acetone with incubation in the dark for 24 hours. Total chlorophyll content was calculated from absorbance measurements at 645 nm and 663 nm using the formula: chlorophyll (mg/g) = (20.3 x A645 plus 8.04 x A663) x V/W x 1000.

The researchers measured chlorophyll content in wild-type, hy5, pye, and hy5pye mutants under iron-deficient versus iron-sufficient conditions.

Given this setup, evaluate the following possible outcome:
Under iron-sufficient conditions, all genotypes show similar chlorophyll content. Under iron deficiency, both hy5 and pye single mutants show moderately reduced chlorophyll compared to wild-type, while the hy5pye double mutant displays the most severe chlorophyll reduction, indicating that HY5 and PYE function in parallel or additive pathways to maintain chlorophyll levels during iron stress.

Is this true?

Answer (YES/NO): YES